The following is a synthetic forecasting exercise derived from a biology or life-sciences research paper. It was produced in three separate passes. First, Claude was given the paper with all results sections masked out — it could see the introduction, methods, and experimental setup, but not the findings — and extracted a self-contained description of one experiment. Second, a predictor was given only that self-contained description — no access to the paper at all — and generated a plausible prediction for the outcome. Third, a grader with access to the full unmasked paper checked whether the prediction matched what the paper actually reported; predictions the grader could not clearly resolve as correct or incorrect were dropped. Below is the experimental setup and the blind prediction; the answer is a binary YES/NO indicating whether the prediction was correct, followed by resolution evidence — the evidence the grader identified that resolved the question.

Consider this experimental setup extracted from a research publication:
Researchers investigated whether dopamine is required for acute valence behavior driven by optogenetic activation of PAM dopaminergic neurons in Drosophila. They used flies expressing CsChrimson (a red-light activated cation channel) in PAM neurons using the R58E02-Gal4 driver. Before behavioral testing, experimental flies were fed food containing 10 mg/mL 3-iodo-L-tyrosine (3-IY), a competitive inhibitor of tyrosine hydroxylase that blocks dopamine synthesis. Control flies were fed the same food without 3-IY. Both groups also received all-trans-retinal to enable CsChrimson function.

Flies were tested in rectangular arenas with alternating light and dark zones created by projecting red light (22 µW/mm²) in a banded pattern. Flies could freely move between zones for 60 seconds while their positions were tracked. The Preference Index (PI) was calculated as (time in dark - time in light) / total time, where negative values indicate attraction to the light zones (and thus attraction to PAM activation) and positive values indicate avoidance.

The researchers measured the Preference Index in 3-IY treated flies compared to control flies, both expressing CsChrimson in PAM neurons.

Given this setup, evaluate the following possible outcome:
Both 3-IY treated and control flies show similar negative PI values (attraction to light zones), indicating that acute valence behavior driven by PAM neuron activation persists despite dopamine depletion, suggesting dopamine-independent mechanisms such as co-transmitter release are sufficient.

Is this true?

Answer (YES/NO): NO